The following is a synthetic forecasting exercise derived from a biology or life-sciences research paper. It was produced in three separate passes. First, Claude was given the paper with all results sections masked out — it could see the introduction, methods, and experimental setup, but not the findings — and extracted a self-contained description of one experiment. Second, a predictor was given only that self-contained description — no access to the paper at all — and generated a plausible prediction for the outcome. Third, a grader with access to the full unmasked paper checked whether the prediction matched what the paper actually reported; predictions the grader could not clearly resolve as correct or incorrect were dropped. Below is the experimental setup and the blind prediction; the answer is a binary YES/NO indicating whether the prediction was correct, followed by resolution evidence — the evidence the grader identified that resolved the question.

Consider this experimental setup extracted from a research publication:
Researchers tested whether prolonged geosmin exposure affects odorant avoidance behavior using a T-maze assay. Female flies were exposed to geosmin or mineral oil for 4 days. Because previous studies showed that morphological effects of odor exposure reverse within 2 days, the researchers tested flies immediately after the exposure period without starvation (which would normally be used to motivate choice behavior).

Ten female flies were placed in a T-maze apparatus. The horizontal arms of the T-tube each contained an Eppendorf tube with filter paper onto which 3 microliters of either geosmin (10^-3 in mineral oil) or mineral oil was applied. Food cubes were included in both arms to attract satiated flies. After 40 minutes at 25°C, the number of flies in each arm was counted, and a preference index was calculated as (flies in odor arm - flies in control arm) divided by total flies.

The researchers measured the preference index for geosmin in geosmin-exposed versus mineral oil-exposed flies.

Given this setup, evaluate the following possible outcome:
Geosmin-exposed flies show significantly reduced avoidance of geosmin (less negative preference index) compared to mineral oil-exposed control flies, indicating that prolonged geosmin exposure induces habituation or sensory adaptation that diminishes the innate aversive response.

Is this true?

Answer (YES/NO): YES